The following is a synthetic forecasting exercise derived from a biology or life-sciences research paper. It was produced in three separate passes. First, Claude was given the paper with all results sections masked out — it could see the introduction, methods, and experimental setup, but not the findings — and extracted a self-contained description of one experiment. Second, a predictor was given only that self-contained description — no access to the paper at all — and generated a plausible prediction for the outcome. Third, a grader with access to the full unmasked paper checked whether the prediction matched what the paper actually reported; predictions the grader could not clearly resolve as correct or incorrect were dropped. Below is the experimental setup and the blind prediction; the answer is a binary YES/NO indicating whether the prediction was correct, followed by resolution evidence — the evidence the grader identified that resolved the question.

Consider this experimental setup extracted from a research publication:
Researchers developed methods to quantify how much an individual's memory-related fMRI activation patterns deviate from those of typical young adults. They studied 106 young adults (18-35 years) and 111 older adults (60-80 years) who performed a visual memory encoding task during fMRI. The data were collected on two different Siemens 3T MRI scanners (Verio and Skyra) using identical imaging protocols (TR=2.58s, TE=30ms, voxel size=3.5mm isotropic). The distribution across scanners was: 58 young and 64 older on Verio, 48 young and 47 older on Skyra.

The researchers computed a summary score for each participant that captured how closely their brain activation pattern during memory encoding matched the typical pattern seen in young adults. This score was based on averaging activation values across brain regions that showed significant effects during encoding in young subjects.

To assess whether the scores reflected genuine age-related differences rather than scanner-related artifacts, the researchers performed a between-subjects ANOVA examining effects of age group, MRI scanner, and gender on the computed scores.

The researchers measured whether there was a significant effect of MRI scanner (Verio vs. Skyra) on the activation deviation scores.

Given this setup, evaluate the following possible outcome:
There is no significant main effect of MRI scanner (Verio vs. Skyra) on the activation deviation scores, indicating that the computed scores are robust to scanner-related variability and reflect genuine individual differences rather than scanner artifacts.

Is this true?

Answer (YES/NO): YES